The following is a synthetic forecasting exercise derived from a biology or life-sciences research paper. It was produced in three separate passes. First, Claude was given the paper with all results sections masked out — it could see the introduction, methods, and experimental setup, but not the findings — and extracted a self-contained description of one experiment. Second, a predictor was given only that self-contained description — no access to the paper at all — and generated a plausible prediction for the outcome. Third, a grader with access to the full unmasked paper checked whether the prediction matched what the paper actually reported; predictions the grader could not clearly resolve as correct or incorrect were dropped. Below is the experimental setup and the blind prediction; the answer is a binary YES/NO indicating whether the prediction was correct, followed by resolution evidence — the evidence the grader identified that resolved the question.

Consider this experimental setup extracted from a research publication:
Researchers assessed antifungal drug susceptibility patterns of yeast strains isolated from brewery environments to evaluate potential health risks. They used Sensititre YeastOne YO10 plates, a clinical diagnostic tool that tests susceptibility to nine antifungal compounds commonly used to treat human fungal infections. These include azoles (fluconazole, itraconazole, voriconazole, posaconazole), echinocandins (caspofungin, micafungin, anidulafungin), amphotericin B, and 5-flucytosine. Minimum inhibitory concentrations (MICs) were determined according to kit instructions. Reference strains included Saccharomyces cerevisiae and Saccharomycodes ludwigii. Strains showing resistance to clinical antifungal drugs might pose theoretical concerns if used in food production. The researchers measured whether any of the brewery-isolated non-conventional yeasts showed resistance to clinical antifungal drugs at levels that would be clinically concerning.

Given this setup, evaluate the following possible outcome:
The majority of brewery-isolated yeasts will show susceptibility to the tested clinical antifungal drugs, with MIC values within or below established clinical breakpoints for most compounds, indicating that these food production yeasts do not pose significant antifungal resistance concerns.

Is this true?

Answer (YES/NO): YES